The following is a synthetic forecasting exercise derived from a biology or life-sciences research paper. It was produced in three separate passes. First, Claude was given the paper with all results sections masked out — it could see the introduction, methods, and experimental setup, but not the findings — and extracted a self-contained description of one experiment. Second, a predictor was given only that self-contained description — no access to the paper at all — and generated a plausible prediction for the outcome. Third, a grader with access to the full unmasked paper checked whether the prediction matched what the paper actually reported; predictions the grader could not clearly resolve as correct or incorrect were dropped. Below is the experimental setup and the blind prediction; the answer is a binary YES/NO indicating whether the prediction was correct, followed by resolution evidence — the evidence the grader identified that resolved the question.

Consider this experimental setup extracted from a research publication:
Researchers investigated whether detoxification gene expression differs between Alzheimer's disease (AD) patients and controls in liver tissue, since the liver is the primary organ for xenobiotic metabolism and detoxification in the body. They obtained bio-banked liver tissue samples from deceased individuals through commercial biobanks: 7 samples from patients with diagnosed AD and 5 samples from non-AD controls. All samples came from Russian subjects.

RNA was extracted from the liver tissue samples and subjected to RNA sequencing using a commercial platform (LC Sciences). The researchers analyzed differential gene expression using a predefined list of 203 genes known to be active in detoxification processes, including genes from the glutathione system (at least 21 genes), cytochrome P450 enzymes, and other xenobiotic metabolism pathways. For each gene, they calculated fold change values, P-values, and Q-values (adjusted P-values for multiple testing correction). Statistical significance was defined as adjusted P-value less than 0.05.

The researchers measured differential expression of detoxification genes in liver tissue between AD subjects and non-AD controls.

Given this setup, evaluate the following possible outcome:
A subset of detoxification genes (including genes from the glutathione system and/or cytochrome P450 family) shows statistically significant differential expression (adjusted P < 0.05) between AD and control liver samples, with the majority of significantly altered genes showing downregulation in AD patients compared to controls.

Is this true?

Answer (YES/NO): NO